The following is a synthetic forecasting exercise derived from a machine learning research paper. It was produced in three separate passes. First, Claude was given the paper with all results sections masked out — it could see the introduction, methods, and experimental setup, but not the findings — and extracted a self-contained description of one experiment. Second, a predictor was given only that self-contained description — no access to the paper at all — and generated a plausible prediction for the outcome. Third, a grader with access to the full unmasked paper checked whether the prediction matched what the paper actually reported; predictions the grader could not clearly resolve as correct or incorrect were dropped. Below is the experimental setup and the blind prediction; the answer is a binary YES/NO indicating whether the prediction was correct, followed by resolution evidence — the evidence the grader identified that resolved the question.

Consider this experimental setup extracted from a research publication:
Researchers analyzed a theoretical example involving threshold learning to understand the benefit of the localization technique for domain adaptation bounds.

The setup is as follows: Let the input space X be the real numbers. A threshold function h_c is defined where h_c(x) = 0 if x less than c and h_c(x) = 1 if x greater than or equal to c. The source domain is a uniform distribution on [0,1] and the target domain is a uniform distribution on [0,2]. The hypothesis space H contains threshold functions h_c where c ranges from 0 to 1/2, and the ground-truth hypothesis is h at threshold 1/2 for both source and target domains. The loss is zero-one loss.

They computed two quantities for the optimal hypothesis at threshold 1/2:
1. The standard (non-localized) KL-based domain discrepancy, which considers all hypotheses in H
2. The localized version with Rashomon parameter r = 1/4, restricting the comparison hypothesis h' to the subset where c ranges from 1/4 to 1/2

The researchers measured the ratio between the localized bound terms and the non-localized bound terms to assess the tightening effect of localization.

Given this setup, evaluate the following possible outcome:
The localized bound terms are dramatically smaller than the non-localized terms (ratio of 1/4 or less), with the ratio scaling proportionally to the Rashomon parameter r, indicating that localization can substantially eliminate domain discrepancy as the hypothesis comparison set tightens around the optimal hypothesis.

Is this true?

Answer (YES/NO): NO